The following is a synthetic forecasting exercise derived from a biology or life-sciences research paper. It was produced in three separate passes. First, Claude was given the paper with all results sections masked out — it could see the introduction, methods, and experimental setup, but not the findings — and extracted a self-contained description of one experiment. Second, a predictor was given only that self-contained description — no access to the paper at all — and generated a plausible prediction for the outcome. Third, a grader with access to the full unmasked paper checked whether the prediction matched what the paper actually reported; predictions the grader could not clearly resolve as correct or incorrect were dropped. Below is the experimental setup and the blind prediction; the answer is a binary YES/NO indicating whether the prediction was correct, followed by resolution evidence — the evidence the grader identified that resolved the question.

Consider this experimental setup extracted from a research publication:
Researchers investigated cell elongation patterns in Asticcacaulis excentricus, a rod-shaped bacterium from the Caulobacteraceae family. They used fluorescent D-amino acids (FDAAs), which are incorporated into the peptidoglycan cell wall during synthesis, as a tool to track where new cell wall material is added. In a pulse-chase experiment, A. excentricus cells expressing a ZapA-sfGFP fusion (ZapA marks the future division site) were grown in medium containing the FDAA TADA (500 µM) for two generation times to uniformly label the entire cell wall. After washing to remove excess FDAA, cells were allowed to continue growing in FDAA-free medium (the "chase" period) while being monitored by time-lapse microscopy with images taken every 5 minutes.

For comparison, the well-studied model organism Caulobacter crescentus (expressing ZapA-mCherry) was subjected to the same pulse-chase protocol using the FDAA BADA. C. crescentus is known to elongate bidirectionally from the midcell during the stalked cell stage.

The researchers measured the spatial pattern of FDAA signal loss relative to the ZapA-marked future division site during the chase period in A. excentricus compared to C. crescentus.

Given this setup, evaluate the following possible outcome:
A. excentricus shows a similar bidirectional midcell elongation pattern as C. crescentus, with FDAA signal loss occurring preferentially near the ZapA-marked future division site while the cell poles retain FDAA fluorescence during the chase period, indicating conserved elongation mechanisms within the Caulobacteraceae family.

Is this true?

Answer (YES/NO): NO